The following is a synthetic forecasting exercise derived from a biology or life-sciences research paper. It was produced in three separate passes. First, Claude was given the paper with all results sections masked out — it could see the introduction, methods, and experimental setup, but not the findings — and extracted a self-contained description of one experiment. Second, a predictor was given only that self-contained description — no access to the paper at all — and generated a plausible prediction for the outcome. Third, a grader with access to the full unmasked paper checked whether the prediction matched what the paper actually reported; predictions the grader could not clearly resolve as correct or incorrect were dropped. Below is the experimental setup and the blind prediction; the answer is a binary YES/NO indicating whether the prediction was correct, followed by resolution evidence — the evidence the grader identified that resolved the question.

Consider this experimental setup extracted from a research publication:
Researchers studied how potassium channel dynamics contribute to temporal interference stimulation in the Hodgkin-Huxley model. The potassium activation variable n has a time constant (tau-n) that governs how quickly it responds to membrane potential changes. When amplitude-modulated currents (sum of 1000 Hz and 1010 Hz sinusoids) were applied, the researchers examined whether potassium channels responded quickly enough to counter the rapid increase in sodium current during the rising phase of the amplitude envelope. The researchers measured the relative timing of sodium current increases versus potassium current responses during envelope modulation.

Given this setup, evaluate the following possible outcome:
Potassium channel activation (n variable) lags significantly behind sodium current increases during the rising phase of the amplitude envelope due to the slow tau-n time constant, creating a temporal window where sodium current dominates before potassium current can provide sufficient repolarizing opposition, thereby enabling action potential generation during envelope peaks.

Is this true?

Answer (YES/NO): YES